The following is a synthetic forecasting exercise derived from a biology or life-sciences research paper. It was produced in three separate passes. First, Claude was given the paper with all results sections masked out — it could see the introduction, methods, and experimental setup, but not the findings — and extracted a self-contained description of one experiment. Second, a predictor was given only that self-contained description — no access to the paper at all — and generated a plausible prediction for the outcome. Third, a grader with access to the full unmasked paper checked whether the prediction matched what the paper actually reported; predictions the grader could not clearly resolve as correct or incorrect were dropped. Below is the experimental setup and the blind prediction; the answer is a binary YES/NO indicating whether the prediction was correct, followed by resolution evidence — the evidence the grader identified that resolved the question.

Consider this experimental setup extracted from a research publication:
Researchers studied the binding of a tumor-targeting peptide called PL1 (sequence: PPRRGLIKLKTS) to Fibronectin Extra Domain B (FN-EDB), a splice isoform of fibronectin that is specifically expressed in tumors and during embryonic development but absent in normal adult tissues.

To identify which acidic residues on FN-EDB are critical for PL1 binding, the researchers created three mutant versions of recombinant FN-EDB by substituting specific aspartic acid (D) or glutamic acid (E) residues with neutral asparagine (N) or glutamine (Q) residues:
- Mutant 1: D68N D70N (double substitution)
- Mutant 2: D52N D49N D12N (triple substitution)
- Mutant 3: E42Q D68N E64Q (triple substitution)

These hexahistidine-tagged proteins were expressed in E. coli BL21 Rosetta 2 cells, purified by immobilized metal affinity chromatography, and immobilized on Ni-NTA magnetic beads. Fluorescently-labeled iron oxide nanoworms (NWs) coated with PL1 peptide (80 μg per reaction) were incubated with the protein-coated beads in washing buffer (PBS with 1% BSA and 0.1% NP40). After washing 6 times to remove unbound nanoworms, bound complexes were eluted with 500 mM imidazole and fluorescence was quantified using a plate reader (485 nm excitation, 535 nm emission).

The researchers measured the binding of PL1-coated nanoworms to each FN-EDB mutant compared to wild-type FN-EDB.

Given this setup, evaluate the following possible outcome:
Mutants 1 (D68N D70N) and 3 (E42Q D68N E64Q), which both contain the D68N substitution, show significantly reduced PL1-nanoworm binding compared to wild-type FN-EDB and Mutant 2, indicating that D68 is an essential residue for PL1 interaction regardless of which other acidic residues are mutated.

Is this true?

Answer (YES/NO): NO